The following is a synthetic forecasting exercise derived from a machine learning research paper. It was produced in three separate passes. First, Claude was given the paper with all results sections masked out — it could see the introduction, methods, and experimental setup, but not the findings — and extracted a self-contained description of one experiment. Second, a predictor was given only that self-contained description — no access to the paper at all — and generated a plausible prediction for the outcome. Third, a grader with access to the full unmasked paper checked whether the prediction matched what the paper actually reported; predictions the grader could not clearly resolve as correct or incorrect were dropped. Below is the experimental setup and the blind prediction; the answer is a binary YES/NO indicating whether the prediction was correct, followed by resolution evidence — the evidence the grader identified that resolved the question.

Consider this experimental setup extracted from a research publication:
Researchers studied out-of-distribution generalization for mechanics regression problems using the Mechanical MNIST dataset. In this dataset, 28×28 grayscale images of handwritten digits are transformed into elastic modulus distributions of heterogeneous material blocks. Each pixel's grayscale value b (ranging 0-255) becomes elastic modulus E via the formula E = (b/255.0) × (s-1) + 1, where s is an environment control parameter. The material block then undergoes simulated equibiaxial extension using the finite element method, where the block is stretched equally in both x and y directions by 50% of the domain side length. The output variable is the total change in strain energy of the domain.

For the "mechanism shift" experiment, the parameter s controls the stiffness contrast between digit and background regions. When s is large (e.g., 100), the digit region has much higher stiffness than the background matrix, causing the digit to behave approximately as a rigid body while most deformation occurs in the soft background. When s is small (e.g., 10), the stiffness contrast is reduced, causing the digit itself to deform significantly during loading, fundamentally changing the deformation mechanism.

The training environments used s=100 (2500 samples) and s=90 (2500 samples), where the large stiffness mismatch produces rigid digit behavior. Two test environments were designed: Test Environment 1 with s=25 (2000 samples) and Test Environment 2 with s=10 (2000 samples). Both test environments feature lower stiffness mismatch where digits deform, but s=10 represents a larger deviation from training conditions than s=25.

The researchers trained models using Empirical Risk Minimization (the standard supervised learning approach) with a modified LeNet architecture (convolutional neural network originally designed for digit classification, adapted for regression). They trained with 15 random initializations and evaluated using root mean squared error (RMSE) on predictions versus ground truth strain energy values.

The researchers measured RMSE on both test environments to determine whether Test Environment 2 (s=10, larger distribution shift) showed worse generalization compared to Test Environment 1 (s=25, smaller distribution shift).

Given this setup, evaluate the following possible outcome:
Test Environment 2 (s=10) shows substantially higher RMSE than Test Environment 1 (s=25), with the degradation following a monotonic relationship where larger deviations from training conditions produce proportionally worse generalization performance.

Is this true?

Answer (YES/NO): NO